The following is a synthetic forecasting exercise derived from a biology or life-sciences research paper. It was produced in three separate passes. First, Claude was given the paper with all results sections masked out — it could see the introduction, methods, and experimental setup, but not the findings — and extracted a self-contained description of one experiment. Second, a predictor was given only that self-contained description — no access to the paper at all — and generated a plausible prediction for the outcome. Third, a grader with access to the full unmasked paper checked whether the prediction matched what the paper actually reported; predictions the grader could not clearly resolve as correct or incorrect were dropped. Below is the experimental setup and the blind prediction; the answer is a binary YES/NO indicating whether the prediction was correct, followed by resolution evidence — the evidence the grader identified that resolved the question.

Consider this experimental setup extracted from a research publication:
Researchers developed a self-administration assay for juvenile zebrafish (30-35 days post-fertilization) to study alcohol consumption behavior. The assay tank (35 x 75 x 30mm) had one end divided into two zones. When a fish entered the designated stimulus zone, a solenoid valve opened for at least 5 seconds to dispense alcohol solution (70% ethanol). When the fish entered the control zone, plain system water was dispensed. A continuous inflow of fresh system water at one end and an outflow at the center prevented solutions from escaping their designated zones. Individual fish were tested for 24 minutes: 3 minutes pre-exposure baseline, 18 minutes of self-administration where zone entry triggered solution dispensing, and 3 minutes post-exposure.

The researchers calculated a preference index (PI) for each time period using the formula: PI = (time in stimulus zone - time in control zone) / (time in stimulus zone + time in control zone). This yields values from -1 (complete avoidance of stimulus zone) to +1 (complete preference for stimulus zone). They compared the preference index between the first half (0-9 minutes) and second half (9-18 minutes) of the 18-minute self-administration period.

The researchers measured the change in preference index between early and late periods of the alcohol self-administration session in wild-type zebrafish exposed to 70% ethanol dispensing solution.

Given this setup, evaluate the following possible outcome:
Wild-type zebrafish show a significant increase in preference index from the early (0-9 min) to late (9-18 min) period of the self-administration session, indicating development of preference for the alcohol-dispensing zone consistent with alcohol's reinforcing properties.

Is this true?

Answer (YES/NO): NO